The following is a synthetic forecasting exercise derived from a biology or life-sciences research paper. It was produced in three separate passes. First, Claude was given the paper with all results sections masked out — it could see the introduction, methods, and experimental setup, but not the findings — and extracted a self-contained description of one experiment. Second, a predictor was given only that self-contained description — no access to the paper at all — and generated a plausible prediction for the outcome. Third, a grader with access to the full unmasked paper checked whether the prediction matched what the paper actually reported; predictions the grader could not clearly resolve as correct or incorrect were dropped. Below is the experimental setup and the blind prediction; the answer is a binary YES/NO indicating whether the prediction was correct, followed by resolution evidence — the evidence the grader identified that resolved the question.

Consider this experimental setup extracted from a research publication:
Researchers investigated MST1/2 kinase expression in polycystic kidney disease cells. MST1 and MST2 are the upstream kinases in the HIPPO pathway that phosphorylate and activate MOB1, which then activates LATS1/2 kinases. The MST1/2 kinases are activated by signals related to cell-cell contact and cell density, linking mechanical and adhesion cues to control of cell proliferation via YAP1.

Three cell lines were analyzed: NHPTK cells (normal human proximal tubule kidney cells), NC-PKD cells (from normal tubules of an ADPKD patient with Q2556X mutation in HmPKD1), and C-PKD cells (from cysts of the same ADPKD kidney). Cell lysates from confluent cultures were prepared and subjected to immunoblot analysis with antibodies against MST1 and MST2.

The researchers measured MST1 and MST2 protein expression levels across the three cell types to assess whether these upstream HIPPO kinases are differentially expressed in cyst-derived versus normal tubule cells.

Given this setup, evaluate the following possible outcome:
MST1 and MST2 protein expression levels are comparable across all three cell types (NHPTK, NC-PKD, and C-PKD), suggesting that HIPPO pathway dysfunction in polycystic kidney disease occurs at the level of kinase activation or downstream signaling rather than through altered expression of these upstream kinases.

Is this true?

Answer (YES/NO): NO